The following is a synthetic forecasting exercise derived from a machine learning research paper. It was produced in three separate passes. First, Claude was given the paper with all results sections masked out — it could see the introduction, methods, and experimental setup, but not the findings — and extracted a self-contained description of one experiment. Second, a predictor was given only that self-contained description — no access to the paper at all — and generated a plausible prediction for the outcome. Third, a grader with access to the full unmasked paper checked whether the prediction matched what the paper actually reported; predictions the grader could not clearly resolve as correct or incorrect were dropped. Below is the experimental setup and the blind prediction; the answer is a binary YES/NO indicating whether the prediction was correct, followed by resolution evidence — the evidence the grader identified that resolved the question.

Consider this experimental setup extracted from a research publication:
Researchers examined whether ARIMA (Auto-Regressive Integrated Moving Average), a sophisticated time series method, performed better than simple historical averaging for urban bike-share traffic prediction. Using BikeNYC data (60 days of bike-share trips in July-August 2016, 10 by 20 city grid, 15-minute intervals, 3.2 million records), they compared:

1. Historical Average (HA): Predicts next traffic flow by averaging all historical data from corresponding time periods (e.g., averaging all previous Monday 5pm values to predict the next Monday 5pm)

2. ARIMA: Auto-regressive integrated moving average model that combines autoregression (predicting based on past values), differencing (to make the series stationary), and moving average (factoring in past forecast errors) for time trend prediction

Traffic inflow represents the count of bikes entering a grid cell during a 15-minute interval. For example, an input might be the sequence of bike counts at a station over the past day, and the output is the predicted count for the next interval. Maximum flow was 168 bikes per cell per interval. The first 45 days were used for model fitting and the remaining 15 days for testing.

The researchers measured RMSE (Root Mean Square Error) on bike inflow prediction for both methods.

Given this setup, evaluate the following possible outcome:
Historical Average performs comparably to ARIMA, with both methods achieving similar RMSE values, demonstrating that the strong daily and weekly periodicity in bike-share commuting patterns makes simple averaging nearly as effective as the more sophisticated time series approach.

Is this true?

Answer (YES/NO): NO